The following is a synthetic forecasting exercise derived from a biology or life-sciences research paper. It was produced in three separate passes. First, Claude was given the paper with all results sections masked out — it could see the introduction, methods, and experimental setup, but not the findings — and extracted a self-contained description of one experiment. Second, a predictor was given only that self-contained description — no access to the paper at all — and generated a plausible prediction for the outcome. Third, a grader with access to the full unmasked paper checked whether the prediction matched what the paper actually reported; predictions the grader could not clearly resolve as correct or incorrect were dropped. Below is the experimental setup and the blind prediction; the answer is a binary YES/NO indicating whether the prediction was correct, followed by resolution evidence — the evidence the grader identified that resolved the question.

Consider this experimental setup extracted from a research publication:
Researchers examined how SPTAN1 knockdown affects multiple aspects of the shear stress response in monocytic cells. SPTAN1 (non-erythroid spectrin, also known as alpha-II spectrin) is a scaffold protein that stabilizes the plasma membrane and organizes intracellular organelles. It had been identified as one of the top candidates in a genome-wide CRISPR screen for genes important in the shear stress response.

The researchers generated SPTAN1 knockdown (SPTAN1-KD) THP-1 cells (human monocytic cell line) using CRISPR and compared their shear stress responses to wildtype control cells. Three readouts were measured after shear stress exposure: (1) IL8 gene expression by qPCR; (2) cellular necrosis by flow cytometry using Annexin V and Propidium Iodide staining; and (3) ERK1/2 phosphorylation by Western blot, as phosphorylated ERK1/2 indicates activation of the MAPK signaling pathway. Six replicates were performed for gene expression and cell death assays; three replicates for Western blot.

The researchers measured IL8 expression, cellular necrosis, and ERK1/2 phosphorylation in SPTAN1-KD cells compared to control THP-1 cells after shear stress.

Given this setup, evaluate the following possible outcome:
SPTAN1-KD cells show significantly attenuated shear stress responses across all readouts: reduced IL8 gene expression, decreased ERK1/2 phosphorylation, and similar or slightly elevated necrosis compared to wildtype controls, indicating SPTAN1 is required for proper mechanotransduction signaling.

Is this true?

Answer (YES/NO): NO